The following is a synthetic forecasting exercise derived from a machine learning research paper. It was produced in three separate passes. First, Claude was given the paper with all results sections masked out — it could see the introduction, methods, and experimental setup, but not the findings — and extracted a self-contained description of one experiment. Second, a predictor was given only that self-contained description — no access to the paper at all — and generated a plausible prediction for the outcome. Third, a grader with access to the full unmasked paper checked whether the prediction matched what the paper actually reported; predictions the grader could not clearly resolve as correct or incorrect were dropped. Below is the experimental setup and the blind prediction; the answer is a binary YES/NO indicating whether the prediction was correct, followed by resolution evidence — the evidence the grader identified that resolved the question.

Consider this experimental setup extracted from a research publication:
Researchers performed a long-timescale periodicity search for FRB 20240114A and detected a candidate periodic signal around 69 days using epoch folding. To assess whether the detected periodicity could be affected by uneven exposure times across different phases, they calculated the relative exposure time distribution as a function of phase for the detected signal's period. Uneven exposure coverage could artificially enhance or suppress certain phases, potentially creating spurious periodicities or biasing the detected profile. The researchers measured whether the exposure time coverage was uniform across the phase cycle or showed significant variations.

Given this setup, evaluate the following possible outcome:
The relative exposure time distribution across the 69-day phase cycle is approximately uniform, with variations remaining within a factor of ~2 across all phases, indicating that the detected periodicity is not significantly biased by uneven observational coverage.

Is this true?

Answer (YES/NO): NO